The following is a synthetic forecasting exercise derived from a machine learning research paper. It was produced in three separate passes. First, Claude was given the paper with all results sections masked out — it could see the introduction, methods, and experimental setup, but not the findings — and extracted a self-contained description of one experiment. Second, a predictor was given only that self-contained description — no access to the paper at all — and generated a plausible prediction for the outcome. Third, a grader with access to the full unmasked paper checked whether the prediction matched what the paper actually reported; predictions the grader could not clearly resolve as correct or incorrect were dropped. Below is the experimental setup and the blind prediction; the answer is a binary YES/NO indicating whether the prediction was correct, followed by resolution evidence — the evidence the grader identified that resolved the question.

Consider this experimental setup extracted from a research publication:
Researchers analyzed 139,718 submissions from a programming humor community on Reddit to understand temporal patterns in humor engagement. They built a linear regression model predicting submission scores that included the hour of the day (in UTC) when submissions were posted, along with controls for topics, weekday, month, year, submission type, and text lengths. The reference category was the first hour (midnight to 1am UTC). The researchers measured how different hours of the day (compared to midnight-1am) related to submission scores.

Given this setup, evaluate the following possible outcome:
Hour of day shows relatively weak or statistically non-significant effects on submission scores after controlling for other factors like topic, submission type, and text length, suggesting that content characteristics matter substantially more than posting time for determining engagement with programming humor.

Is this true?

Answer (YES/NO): NO